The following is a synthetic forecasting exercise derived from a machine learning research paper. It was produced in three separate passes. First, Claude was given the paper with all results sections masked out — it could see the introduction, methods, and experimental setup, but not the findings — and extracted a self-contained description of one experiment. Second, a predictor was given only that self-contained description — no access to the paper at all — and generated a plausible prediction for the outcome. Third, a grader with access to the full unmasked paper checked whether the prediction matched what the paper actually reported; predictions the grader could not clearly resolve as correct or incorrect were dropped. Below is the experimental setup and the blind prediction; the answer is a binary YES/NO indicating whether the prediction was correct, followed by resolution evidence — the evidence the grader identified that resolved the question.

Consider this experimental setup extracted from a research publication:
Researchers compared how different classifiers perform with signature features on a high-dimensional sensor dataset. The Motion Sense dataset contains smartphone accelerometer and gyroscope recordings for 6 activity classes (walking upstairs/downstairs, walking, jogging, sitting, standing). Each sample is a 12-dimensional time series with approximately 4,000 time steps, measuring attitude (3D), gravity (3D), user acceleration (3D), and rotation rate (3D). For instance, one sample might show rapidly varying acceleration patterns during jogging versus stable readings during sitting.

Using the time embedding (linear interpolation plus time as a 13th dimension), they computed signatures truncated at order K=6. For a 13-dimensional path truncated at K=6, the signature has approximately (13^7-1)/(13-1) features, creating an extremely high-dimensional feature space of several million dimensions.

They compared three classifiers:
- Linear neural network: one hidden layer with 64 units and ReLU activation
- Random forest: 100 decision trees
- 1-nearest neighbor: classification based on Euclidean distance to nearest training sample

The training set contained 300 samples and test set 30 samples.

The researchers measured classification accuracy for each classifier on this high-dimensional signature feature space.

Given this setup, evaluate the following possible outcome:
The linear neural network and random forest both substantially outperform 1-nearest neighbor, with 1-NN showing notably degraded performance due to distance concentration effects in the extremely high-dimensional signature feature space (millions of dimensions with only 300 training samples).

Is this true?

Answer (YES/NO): NO